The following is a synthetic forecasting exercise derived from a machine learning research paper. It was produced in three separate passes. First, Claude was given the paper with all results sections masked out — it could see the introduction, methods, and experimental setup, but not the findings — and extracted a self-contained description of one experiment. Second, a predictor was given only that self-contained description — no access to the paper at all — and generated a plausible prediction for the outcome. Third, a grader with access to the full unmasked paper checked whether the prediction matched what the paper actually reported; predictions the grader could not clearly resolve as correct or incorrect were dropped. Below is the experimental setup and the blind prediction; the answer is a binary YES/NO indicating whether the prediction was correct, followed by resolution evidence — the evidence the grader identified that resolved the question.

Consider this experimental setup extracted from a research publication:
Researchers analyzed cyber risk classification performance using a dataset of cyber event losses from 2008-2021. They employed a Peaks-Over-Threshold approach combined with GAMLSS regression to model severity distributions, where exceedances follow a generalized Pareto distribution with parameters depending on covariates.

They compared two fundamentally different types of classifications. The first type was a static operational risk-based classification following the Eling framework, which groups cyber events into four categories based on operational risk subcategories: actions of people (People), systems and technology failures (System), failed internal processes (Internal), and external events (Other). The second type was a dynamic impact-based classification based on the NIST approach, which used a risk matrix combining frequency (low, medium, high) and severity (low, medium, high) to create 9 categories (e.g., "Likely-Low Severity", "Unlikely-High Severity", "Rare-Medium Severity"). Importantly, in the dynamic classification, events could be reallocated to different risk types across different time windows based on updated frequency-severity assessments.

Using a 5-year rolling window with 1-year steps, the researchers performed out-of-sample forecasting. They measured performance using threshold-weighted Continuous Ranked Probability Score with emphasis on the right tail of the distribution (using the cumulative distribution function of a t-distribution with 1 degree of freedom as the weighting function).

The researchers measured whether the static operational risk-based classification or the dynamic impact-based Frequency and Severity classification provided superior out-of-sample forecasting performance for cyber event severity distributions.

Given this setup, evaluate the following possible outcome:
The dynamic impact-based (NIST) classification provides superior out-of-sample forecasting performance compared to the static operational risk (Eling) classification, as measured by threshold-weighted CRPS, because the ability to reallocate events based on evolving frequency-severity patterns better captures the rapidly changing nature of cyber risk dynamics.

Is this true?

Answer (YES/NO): NO